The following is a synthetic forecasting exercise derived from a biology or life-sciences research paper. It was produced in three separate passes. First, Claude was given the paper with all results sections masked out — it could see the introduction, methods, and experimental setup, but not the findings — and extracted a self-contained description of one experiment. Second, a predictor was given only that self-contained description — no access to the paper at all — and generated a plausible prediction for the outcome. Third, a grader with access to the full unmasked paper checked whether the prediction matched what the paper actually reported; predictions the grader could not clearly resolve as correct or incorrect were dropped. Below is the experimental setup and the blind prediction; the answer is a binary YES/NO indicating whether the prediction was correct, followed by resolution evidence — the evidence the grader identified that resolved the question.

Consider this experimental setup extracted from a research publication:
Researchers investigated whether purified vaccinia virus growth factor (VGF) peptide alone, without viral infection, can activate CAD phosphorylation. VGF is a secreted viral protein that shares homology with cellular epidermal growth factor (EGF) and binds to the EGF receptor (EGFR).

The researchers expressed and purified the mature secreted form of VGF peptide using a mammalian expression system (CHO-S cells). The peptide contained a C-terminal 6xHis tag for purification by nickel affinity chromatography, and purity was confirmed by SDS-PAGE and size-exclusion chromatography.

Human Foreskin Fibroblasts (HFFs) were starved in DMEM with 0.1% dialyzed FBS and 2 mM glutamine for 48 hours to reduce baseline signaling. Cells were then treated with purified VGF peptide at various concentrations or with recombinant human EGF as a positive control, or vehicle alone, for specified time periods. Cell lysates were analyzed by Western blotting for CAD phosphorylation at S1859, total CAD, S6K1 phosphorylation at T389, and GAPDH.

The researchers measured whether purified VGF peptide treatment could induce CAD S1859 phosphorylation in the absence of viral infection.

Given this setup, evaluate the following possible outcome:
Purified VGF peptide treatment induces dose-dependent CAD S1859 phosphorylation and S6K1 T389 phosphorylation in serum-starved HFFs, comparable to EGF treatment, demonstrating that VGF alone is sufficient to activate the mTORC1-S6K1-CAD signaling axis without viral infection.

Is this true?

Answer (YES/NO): NO